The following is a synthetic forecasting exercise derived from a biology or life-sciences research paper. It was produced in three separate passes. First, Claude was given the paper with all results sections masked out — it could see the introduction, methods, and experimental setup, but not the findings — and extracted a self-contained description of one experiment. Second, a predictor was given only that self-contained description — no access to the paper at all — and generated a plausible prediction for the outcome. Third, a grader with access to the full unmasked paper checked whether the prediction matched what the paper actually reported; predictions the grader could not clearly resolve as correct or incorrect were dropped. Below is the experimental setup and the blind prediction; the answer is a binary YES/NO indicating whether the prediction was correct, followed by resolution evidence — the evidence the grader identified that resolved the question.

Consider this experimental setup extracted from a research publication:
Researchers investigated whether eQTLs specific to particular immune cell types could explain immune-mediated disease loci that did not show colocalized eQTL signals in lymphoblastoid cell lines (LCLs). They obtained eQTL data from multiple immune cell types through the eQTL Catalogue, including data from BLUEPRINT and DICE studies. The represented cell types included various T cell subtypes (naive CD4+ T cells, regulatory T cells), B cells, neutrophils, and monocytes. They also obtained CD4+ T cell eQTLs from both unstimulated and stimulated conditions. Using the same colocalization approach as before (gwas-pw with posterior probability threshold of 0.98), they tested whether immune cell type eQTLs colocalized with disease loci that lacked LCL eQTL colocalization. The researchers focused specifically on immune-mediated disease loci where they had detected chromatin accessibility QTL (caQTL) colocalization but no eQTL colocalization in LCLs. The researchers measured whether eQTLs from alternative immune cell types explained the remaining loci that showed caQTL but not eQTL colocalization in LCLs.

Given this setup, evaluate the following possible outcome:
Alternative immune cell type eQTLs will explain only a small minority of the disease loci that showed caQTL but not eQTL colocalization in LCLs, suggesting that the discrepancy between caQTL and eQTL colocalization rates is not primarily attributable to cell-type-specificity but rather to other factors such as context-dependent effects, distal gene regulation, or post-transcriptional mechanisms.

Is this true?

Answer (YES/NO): NO